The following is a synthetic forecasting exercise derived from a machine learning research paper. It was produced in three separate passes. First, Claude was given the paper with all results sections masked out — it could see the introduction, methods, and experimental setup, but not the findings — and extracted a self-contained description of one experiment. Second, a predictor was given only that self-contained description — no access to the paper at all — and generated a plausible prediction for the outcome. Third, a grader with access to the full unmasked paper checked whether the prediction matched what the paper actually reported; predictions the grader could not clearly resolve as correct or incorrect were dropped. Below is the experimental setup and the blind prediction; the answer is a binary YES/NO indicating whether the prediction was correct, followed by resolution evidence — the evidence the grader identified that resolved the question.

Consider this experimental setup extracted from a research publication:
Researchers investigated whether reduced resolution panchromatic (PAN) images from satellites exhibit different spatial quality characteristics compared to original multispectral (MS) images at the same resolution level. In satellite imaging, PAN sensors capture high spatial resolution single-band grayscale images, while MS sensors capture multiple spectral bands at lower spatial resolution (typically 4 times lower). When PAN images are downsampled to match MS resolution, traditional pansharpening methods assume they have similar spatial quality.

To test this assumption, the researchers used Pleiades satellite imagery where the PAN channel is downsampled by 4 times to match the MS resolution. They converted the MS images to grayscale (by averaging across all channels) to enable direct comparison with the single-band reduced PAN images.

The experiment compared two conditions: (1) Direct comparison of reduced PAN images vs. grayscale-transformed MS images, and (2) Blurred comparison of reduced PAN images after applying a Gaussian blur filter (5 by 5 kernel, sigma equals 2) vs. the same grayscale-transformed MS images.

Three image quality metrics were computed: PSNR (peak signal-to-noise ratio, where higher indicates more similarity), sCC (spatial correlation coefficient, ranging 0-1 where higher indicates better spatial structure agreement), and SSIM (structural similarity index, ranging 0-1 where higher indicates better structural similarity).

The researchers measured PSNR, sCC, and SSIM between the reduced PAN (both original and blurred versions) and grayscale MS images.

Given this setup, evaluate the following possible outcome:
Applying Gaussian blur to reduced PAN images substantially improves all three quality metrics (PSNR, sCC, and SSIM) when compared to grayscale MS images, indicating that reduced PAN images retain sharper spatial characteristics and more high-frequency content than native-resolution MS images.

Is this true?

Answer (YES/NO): YES